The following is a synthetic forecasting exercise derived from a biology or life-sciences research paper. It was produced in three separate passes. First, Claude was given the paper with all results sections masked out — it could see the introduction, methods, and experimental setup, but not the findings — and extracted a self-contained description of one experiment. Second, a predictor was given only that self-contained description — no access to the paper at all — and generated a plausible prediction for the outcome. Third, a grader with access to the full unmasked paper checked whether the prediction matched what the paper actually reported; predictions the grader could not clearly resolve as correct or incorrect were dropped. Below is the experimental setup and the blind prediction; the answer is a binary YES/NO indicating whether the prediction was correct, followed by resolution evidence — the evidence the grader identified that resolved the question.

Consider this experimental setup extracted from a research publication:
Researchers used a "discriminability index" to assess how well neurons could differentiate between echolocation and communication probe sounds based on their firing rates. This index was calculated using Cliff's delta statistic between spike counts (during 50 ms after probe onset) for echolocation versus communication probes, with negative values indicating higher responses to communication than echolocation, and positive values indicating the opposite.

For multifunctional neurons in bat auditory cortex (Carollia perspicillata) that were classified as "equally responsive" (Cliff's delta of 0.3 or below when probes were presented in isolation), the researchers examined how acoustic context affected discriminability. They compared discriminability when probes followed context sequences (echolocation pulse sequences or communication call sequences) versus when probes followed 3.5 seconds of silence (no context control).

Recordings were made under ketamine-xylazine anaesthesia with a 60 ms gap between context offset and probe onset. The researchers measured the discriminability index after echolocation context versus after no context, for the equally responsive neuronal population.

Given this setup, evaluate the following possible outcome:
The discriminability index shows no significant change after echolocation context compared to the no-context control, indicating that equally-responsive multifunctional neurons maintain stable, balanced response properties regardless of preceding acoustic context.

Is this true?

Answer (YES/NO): NO